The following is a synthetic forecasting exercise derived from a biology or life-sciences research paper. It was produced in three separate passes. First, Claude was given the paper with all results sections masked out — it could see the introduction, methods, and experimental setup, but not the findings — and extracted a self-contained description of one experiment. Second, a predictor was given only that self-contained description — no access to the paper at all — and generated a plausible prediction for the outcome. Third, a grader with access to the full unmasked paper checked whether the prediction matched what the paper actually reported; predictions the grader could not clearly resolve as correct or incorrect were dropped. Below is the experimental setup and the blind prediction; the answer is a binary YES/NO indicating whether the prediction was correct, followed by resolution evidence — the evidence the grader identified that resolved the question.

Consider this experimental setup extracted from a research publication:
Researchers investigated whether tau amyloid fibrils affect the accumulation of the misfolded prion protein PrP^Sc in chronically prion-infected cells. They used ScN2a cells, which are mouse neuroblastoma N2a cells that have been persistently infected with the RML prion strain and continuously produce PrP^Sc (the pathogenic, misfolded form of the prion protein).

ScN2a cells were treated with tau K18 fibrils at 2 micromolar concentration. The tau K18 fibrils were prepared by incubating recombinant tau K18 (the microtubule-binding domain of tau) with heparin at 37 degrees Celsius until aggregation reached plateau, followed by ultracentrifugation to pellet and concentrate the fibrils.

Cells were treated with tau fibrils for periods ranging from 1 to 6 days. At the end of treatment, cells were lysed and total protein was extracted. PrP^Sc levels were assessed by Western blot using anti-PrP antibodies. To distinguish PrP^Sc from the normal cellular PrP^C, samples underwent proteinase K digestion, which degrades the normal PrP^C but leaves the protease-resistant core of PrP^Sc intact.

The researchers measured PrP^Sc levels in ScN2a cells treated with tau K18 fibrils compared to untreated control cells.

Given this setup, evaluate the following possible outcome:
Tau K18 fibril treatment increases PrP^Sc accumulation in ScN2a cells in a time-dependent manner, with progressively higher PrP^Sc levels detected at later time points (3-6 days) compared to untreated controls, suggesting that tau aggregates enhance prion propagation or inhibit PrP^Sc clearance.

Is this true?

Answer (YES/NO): NO